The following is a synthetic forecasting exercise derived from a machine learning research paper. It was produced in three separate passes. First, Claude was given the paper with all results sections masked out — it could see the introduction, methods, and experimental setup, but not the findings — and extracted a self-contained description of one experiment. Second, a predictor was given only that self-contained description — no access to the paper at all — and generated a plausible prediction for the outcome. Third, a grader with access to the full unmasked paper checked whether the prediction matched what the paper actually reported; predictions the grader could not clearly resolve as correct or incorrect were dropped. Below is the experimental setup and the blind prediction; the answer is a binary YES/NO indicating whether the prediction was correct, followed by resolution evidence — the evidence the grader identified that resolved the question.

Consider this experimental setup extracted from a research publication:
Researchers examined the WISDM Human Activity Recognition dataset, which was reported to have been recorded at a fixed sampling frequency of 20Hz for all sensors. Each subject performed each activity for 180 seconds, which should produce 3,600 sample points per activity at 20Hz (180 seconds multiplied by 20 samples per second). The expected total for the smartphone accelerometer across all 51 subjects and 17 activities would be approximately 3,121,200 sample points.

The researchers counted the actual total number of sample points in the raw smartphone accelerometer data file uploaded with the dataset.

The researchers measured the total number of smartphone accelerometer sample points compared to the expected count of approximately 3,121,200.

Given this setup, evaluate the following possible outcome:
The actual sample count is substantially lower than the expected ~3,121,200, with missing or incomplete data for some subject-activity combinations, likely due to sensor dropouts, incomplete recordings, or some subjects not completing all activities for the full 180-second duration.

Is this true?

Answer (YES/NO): NO